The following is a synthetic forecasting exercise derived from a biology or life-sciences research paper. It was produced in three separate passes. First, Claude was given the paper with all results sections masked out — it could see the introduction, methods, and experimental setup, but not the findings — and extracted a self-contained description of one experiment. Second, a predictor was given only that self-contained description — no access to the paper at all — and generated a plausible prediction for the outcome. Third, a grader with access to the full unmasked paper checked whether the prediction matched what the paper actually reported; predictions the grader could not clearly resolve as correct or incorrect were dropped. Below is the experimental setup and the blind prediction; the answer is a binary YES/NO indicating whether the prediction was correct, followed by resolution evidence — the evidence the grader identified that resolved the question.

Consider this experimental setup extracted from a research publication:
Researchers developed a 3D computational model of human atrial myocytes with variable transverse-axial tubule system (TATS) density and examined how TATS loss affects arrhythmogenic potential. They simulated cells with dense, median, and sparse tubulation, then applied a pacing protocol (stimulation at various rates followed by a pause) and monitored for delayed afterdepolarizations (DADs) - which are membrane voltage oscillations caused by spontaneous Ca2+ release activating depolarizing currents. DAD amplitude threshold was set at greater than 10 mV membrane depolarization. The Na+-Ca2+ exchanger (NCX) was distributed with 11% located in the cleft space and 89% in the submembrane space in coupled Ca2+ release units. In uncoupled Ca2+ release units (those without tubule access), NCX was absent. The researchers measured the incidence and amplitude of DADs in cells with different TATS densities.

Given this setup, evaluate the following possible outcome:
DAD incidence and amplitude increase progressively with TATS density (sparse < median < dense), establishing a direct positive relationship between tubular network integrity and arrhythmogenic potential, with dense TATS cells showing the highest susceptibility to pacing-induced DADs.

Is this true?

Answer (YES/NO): NO